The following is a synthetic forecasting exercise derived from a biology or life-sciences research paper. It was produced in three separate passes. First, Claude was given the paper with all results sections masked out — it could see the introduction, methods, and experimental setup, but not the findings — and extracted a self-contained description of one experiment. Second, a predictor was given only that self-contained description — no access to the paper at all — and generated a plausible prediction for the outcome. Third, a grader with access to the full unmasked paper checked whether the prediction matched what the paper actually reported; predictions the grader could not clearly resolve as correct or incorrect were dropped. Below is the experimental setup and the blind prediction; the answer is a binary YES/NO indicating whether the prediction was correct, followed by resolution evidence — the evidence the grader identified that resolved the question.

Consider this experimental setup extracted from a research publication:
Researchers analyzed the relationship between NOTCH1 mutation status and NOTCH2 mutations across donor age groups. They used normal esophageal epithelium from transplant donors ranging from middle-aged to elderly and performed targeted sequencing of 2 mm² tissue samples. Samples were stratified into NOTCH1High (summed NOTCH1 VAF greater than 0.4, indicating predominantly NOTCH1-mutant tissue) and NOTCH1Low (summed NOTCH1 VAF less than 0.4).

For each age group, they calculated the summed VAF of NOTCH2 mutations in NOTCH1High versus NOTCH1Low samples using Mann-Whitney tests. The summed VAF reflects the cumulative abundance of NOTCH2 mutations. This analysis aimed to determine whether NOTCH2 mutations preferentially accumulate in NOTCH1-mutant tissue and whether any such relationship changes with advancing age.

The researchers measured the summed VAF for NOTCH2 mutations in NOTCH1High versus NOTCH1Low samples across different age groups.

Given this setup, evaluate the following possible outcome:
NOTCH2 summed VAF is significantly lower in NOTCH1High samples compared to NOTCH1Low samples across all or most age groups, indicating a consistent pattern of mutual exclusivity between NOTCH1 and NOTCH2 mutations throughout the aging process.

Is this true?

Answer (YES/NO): NO